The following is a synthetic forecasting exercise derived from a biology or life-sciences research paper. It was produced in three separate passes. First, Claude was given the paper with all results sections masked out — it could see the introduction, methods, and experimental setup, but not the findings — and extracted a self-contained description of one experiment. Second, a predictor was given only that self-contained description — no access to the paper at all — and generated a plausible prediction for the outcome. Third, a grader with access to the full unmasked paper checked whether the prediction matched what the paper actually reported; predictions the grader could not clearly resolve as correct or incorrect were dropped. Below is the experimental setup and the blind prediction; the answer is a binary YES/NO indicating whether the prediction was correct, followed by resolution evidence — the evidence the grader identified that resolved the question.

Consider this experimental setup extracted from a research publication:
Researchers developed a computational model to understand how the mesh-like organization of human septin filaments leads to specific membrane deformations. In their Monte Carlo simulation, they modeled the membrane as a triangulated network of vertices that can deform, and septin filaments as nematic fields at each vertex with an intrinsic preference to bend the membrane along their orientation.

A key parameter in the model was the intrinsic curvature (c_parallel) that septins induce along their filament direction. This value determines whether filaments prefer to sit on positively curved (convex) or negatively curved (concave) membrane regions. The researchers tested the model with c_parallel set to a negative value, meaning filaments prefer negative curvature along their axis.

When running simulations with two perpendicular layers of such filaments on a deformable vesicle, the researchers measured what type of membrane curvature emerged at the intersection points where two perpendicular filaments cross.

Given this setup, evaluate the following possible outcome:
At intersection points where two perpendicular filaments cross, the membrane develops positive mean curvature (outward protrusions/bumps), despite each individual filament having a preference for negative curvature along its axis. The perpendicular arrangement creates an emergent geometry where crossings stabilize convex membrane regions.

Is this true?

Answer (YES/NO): NO